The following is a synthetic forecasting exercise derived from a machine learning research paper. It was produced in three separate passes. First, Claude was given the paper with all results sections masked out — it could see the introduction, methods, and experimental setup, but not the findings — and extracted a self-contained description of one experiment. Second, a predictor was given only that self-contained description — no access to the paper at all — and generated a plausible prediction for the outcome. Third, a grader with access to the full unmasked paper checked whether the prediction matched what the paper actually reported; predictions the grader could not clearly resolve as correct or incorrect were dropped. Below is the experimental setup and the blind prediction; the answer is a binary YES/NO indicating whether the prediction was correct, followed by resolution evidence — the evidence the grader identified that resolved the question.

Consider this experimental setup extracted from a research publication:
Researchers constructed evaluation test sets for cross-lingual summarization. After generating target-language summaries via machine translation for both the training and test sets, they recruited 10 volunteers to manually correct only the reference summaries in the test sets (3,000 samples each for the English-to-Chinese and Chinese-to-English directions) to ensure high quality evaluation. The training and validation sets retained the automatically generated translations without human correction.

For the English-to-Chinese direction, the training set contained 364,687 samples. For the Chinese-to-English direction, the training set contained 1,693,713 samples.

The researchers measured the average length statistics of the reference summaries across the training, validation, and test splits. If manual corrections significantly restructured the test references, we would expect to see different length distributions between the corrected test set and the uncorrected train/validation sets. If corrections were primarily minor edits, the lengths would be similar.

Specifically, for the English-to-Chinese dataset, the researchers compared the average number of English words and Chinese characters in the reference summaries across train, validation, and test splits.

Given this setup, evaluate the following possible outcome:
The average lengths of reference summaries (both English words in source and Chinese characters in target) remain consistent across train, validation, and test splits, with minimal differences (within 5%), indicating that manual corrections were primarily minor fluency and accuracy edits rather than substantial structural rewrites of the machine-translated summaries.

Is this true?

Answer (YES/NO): YES